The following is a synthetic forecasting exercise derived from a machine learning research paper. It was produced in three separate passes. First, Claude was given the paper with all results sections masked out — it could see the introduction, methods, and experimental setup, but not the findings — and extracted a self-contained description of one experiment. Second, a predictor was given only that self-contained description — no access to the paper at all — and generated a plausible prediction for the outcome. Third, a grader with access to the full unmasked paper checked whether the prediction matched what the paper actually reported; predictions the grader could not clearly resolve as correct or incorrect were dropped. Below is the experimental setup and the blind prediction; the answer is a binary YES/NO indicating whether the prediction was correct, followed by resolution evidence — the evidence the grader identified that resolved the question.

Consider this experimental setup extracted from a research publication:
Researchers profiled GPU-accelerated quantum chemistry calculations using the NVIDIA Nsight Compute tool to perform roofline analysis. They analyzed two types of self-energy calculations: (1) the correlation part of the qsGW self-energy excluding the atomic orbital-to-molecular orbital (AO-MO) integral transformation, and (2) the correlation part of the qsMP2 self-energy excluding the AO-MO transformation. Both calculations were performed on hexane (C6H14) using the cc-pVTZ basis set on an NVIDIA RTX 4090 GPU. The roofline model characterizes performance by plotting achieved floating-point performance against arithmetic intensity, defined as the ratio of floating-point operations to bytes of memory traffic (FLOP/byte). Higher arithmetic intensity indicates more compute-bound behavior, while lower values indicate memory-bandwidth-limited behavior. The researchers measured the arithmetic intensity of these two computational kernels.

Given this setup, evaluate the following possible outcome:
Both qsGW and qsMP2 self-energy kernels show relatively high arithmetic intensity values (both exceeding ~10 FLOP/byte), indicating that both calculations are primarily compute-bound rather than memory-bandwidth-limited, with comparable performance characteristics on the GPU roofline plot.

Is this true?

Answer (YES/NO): NO